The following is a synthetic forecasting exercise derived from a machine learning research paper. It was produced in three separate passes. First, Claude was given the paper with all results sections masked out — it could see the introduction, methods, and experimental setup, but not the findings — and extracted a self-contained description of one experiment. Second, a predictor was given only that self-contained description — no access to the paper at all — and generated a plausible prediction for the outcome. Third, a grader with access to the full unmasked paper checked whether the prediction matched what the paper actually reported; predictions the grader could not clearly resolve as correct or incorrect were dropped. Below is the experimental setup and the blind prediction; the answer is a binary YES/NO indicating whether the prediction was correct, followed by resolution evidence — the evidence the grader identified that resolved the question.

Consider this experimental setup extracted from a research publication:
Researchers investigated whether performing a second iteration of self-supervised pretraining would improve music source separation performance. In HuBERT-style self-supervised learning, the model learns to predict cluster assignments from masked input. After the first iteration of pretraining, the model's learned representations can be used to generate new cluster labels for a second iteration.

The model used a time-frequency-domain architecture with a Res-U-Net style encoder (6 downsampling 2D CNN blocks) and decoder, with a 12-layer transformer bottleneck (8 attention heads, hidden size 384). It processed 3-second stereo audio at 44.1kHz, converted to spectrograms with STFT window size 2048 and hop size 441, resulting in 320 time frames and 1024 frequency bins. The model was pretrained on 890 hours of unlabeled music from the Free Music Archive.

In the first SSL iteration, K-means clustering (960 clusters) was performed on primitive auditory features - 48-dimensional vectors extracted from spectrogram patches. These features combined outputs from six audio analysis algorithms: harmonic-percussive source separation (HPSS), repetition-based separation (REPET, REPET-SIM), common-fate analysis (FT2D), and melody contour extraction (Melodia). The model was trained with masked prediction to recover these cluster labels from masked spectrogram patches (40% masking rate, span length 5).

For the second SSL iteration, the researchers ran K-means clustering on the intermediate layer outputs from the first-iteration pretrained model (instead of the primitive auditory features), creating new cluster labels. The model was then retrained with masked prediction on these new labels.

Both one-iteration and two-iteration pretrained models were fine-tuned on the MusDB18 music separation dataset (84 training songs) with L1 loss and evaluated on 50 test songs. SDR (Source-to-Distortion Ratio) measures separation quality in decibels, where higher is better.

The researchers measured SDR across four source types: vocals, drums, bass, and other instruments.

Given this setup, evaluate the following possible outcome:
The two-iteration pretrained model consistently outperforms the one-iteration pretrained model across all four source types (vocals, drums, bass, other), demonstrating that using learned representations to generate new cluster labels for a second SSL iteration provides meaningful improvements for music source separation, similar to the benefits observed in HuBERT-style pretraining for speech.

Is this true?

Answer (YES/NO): NO